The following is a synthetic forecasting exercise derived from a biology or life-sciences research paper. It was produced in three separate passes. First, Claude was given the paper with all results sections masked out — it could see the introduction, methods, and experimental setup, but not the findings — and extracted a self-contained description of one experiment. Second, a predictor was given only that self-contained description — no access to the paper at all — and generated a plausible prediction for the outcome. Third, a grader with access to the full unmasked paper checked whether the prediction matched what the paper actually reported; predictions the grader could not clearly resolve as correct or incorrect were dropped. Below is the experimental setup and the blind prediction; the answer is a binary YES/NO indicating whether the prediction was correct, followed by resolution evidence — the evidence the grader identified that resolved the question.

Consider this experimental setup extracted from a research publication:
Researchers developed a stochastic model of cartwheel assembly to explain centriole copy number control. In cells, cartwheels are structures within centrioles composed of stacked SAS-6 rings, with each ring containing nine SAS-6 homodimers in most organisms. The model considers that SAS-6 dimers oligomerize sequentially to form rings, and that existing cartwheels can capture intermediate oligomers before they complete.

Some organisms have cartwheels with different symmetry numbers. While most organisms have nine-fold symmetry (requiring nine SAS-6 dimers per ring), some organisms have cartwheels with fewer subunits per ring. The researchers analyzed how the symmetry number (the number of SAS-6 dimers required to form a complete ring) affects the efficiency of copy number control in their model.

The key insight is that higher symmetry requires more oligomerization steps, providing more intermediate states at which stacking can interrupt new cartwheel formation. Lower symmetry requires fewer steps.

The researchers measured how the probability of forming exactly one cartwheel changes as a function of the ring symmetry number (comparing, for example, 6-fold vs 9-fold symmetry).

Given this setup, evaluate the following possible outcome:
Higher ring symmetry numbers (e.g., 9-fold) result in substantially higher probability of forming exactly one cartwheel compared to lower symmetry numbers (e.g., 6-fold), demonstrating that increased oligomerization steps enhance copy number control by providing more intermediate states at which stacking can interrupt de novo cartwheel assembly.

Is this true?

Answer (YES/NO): YES